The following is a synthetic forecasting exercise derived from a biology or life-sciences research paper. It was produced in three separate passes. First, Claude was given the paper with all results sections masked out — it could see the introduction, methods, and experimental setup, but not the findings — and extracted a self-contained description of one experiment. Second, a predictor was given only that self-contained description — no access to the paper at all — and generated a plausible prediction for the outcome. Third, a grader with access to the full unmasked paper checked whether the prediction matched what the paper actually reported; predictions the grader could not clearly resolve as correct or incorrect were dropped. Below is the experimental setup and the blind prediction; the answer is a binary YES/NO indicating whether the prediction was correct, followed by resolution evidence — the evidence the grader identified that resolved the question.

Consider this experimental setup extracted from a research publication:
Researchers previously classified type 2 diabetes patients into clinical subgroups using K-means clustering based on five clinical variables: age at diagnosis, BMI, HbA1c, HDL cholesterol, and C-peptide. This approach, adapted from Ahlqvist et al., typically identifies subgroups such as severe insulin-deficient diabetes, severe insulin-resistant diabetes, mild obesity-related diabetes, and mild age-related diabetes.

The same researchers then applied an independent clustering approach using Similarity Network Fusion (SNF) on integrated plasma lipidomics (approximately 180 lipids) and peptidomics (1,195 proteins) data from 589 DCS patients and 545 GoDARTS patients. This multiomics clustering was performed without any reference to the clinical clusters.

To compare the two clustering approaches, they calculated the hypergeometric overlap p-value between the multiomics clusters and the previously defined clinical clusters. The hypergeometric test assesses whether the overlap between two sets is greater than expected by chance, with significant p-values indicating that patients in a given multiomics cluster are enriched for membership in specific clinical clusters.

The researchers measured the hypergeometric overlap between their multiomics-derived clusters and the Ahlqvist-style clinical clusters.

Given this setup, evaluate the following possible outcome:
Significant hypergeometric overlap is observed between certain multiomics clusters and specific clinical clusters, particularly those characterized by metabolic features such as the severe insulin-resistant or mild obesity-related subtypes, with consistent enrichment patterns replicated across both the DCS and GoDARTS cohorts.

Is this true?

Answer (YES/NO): YES